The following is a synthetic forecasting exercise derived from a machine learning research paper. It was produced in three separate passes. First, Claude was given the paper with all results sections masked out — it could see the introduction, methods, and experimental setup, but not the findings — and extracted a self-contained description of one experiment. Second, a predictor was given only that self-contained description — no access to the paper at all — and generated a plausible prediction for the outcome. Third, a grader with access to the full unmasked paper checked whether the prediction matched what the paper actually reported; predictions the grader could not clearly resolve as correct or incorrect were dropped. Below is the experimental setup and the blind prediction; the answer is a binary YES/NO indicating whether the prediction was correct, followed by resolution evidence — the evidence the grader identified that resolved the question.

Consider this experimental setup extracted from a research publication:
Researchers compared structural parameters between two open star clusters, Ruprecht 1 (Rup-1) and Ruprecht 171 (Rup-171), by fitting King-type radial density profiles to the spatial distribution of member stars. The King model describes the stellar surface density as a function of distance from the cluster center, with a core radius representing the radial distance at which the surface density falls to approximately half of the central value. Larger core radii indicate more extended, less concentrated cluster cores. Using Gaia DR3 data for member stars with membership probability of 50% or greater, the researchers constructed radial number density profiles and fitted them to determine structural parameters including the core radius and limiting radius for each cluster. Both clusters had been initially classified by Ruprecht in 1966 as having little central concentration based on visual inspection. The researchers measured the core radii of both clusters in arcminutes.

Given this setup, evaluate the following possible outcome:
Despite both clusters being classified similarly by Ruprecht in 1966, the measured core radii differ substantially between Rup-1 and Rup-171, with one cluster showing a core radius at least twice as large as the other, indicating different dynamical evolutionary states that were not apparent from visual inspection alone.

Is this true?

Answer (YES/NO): YES